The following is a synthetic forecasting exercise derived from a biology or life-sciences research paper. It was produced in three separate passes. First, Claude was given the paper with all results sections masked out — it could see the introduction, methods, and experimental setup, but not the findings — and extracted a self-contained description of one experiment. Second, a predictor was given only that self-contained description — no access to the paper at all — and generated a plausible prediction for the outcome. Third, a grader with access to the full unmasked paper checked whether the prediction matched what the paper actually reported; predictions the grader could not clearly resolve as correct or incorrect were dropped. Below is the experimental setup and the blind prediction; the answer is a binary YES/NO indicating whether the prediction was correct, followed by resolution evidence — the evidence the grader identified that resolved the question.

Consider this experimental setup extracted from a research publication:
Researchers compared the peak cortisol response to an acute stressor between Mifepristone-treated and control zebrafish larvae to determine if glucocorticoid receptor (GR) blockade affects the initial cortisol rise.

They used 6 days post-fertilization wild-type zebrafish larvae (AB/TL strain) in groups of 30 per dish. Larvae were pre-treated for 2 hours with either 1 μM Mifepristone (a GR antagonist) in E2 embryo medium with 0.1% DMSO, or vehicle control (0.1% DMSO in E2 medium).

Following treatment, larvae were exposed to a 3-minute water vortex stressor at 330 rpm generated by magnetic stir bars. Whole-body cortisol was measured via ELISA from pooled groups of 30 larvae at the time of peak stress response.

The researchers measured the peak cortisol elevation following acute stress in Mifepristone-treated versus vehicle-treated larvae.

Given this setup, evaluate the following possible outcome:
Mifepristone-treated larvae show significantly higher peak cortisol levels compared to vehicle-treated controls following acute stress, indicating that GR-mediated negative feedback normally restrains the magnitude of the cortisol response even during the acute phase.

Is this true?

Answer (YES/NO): NO